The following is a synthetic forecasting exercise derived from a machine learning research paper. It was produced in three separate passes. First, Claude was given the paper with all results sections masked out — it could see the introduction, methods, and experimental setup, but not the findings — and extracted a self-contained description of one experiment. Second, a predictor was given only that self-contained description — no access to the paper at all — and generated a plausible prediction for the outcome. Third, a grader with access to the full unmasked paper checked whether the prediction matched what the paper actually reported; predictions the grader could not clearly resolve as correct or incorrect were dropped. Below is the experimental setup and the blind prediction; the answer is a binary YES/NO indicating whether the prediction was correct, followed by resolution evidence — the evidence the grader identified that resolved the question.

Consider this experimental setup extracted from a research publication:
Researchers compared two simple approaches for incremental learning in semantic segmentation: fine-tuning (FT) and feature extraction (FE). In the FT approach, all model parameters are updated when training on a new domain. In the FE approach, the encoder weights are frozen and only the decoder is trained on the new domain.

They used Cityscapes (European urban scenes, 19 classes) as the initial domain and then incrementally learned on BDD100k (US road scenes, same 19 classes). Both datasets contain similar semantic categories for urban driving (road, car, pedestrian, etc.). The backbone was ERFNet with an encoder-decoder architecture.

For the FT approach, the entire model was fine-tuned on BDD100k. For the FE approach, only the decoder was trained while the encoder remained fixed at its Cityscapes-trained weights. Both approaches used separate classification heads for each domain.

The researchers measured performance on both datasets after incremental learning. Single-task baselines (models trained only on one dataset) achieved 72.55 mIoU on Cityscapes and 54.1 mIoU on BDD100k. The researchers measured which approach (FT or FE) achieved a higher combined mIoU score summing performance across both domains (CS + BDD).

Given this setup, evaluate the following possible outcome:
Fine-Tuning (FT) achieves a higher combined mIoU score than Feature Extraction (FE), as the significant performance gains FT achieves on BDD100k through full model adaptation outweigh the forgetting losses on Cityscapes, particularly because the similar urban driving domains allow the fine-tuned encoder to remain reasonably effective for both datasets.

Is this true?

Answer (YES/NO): NO